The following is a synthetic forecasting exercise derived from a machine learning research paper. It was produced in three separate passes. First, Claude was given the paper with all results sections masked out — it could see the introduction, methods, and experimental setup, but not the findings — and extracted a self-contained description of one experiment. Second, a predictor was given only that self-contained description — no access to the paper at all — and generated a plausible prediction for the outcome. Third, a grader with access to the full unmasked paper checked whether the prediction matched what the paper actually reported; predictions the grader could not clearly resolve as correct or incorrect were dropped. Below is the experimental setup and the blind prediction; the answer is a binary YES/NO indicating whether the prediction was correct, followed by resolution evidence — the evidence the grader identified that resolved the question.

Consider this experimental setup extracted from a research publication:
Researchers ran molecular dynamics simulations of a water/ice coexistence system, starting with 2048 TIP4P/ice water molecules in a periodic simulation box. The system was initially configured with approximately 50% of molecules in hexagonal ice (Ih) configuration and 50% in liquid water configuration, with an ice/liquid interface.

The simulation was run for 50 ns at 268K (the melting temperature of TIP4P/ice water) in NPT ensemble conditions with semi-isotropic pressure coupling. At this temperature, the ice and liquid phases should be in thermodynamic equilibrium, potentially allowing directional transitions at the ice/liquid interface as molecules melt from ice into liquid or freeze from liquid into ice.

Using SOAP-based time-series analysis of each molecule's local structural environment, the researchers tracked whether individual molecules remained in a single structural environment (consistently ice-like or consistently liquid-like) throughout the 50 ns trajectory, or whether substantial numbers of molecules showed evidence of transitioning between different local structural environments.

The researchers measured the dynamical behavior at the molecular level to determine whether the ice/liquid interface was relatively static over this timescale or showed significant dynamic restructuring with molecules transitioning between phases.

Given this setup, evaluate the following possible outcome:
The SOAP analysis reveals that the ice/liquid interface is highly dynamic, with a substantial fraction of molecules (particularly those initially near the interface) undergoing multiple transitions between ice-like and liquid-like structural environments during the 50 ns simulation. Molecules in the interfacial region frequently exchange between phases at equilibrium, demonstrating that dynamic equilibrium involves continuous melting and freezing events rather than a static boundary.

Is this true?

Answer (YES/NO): YES